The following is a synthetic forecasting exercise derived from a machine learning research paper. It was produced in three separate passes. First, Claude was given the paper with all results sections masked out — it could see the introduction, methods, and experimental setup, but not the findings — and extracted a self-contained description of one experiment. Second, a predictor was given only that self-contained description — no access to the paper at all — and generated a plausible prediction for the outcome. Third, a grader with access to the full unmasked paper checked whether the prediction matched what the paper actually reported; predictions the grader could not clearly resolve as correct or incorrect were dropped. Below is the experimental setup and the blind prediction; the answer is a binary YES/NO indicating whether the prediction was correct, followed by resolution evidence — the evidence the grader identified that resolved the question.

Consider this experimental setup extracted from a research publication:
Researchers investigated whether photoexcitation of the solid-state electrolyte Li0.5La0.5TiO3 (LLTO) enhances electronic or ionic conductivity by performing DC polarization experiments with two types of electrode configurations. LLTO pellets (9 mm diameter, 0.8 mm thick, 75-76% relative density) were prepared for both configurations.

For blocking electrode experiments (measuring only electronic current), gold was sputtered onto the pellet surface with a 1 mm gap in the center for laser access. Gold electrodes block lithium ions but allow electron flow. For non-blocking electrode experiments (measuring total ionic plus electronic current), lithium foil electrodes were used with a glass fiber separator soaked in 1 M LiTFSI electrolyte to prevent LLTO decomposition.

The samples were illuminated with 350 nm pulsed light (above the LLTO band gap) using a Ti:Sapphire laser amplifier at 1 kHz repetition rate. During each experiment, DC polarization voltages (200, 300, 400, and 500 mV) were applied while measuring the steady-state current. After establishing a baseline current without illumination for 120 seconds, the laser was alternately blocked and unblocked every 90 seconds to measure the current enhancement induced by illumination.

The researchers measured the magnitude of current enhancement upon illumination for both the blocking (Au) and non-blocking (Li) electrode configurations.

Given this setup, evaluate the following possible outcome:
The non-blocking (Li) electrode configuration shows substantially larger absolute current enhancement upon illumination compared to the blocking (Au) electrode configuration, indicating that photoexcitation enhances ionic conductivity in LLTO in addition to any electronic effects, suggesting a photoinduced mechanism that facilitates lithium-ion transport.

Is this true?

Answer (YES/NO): YES